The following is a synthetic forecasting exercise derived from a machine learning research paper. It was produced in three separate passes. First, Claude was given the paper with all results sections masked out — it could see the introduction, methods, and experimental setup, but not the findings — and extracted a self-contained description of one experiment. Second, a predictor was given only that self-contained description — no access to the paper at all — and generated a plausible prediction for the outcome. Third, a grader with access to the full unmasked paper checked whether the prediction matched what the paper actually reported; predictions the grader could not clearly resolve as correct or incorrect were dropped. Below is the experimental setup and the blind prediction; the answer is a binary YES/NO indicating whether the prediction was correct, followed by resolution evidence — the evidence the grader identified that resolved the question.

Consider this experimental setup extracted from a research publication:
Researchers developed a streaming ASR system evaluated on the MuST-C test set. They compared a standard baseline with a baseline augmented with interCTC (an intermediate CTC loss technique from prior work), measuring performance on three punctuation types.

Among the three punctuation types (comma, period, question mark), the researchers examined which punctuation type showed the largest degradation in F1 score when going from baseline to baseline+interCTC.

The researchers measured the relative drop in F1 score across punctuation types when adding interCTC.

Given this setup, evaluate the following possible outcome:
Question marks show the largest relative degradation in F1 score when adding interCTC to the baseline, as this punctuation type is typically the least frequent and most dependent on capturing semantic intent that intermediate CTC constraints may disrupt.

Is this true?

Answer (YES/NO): YES